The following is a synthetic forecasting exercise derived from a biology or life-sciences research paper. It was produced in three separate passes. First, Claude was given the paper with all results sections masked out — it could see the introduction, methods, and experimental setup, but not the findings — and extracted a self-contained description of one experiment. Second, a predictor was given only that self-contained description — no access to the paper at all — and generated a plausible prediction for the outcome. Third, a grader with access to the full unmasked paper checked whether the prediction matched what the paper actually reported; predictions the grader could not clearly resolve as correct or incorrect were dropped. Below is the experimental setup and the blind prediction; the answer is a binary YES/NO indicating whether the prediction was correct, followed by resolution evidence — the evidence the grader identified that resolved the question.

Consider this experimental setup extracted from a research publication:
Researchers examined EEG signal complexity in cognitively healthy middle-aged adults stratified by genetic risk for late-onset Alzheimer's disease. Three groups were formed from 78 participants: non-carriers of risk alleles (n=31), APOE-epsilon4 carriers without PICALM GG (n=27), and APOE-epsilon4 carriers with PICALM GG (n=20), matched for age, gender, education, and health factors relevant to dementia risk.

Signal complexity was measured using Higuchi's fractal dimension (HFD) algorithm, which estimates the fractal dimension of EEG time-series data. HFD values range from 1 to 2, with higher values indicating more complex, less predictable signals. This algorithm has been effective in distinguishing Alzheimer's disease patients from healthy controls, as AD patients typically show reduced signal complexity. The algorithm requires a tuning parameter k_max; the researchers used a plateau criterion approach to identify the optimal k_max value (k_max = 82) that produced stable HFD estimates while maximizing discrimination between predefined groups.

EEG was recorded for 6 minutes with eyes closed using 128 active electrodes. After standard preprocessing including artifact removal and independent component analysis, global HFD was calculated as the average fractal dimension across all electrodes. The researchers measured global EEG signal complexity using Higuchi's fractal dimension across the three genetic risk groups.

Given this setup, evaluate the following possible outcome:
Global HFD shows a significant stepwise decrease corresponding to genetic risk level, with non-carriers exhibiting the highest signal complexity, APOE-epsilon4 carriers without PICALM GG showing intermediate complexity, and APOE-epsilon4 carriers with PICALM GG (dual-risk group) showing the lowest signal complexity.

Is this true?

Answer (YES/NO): NO